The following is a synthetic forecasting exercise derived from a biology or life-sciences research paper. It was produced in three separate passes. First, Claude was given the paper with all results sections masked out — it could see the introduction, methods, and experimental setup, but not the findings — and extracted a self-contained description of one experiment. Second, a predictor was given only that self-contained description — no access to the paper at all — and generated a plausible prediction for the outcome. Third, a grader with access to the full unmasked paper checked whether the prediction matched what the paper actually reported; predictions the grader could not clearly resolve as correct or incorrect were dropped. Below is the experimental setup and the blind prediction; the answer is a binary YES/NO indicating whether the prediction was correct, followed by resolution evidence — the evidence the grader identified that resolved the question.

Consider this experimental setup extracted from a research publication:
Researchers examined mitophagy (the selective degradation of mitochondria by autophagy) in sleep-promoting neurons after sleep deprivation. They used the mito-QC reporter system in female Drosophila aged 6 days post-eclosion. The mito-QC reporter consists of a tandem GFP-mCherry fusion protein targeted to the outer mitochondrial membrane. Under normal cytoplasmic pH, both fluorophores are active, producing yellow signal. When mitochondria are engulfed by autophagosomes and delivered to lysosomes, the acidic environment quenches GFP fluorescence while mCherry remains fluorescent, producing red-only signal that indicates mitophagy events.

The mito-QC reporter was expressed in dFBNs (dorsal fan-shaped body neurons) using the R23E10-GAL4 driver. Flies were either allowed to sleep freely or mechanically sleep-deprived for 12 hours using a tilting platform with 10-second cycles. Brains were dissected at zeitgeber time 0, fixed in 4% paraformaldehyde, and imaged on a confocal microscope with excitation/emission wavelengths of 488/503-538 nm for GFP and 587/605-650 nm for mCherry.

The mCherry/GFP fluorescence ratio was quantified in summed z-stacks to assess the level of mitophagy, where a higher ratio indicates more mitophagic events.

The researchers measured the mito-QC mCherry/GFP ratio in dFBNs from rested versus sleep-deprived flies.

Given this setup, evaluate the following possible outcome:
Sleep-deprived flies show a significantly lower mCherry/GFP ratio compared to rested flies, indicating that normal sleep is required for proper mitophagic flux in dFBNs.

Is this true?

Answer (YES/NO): NO